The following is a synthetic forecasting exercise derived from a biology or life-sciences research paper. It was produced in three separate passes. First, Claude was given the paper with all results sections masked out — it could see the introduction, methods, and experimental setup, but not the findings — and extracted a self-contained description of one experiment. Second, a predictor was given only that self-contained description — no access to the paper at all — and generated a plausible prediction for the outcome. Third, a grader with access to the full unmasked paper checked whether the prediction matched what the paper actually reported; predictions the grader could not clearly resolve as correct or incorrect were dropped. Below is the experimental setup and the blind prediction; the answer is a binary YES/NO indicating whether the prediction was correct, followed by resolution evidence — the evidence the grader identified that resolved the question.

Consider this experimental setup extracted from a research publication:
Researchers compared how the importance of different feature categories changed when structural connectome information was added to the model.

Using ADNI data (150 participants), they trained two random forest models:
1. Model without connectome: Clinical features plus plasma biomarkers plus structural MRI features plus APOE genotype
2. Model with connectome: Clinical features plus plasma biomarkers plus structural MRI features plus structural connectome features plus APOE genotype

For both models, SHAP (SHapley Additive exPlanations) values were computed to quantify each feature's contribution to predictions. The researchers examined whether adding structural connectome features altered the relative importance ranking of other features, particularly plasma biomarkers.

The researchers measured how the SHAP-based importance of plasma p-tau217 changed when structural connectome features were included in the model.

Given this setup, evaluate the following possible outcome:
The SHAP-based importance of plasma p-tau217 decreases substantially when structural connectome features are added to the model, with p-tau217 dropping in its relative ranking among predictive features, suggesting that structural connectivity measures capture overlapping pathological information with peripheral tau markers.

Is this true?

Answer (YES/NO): NO